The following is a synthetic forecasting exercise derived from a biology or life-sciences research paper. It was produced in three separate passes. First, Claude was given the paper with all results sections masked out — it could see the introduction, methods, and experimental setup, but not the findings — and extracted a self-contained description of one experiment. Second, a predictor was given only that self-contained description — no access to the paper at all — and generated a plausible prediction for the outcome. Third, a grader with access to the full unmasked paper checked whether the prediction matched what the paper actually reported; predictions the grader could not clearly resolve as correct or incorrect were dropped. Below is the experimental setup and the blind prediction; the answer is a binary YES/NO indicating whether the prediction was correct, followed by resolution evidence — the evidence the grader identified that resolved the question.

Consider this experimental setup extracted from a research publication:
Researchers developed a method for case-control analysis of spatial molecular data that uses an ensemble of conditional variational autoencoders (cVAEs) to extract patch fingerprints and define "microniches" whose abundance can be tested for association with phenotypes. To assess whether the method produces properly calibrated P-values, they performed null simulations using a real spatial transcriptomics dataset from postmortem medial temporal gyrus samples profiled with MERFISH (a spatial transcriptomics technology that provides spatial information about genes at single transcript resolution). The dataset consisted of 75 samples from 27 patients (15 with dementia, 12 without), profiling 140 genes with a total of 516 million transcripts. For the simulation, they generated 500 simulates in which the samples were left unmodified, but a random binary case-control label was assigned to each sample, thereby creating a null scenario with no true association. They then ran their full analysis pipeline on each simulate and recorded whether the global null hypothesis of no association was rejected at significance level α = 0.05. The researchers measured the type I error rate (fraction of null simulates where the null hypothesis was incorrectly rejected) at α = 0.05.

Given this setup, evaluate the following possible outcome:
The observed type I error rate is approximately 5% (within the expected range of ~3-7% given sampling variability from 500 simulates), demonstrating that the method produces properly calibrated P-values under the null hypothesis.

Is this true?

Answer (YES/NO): YES